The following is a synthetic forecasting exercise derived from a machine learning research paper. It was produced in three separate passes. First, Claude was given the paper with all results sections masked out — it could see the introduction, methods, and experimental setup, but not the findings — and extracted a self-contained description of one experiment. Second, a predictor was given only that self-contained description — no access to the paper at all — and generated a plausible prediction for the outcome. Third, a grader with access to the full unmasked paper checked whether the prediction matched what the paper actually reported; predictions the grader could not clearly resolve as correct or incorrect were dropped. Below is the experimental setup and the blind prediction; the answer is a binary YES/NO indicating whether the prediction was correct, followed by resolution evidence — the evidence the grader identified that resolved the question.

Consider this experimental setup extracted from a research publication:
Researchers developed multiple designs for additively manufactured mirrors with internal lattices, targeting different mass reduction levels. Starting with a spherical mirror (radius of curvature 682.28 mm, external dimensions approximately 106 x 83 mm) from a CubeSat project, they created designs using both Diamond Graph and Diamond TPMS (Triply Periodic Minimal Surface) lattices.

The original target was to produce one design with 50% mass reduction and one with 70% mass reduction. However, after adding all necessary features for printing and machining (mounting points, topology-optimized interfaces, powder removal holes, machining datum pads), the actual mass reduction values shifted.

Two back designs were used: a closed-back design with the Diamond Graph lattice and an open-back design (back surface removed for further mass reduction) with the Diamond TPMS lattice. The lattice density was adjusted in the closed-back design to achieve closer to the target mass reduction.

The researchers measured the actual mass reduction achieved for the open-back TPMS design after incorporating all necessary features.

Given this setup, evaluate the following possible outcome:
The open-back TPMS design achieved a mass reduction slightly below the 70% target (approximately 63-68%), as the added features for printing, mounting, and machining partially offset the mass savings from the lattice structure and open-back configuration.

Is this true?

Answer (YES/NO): YES